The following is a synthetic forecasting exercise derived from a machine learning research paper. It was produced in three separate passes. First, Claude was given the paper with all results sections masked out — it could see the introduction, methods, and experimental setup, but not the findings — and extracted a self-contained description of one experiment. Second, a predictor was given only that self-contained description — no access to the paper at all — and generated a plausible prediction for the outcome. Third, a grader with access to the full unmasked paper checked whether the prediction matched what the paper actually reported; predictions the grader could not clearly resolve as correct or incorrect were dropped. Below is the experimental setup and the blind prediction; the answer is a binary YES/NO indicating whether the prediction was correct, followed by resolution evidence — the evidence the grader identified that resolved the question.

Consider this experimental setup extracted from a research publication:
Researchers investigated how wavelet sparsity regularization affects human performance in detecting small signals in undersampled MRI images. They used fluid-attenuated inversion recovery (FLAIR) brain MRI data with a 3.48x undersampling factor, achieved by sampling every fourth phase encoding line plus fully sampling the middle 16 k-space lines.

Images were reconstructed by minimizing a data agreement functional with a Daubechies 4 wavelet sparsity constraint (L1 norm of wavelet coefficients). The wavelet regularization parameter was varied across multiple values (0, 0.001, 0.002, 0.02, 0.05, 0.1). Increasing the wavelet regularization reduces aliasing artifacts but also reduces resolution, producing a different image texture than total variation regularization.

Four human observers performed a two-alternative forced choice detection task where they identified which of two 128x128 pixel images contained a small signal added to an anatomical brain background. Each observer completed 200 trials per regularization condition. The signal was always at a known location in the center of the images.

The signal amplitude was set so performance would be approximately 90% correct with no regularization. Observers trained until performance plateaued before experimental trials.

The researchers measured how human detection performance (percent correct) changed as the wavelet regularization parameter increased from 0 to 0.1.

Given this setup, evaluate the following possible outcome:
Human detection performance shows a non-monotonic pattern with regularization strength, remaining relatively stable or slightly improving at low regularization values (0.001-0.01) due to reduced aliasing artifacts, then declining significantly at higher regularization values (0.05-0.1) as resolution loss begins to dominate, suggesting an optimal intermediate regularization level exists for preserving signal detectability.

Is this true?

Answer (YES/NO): YES